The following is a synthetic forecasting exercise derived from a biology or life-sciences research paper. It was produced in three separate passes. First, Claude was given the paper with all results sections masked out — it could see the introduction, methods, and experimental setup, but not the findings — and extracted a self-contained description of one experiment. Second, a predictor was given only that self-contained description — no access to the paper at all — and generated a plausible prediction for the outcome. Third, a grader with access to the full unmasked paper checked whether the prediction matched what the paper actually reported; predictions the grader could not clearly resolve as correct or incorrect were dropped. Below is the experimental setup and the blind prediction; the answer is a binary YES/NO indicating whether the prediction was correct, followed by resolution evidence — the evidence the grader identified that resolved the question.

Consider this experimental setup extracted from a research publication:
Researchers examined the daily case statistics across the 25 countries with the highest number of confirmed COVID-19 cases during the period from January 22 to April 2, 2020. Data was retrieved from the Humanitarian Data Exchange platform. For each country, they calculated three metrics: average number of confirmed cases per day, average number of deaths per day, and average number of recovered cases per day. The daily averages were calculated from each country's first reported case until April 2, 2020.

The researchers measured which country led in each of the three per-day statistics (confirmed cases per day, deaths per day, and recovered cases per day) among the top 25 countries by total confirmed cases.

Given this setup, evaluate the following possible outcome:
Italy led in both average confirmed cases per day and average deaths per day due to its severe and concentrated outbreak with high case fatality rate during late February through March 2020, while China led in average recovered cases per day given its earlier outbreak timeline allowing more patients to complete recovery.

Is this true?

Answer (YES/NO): NO